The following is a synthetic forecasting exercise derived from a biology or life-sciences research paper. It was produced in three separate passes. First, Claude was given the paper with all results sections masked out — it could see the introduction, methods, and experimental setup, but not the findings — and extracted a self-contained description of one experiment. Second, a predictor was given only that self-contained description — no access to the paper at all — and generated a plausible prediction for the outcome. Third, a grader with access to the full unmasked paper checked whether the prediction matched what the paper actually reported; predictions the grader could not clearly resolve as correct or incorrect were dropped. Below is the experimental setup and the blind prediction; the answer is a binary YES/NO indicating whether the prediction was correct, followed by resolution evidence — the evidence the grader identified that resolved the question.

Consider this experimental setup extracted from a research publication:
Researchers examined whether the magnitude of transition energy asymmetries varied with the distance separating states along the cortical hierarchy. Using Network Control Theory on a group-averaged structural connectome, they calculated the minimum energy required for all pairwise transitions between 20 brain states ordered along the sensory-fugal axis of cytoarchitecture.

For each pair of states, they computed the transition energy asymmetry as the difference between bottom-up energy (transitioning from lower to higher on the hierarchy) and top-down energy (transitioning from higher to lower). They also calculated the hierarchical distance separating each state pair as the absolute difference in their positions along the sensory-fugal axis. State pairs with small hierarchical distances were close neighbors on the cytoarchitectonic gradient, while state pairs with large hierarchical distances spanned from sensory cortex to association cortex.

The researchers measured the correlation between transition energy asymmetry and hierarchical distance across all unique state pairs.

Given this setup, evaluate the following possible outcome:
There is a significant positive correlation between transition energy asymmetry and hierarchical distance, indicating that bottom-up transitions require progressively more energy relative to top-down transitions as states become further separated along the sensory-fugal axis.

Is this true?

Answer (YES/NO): NO